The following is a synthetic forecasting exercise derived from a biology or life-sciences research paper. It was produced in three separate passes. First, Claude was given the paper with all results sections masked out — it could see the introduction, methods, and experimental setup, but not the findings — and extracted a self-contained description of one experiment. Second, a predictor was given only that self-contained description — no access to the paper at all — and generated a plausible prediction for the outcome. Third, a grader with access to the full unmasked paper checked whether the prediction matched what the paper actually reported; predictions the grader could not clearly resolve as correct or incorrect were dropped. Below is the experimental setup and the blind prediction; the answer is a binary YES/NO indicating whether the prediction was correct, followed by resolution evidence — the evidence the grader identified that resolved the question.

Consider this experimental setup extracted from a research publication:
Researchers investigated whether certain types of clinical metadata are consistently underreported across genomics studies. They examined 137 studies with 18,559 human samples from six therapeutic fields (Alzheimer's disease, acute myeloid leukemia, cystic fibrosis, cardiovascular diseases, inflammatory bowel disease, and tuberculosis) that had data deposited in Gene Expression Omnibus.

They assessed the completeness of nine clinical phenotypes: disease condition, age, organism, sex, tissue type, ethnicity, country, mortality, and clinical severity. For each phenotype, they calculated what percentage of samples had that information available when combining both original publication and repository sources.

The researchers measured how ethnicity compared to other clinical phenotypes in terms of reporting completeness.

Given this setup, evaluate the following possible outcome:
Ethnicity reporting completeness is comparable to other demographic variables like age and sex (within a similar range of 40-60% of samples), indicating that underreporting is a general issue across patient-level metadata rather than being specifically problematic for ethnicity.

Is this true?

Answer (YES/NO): NO